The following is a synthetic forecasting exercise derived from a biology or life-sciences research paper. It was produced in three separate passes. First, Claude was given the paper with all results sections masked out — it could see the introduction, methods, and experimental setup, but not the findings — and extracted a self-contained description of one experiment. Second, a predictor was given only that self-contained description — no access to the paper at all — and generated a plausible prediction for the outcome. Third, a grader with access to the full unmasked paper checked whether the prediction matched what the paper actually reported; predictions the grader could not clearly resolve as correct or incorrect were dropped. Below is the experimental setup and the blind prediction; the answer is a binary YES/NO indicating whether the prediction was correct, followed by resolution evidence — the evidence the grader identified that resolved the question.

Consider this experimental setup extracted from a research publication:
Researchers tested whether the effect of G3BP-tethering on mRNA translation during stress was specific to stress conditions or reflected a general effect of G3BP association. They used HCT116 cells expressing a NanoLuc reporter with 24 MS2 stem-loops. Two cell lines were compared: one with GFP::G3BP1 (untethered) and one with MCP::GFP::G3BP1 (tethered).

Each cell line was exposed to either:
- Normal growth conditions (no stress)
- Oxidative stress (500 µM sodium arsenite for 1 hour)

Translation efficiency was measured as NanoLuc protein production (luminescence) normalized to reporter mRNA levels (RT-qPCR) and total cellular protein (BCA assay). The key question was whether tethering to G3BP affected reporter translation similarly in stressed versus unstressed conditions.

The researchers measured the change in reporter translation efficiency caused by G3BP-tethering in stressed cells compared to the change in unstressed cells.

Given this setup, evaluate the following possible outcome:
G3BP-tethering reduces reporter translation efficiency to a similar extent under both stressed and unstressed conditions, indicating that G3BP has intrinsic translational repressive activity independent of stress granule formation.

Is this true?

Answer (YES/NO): NO